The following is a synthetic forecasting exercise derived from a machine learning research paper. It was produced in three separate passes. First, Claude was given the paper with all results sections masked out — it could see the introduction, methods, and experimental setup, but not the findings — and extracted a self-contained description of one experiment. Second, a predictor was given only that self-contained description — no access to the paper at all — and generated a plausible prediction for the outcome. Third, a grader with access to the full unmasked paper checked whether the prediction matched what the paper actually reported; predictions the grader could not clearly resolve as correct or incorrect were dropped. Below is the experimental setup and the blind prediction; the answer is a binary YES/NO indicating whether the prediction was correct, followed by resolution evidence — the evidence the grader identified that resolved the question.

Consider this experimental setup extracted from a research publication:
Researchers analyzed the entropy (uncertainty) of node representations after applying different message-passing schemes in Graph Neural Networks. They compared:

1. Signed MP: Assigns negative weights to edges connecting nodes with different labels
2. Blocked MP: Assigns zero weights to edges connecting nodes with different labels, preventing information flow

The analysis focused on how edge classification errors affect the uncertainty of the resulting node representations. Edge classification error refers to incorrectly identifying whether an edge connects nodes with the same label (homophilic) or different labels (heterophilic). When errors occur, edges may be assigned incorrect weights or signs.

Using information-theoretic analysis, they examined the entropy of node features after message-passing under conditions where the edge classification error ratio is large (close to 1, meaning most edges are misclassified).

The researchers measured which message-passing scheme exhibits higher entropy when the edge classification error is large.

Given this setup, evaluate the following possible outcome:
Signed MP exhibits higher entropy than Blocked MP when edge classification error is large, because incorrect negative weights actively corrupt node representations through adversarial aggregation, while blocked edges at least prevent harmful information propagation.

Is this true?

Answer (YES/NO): YES